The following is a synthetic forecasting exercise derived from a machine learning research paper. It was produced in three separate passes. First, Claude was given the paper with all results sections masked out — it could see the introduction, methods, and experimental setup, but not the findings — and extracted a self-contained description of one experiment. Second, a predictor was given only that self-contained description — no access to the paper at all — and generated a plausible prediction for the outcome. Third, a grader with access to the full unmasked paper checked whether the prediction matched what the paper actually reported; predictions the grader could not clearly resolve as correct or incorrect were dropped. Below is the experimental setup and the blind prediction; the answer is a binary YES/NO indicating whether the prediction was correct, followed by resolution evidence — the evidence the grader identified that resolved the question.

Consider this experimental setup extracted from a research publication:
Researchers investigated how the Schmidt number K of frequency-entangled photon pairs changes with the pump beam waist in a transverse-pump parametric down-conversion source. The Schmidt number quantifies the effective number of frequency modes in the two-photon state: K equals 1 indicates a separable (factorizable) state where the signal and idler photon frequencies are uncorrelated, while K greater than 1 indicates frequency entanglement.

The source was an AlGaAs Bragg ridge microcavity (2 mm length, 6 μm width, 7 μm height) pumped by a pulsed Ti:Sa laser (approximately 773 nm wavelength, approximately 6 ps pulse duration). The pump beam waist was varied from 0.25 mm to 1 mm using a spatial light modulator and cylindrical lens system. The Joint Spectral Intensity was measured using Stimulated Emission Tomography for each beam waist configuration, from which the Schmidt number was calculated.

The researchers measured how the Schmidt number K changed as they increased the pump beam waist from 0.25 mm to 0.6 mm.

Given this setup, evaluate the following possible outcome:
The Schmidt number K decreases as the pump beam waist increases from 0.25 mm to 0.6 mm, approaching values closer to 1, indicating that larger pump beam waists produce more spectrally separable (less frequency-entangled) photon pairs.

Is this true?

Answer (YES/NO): YES